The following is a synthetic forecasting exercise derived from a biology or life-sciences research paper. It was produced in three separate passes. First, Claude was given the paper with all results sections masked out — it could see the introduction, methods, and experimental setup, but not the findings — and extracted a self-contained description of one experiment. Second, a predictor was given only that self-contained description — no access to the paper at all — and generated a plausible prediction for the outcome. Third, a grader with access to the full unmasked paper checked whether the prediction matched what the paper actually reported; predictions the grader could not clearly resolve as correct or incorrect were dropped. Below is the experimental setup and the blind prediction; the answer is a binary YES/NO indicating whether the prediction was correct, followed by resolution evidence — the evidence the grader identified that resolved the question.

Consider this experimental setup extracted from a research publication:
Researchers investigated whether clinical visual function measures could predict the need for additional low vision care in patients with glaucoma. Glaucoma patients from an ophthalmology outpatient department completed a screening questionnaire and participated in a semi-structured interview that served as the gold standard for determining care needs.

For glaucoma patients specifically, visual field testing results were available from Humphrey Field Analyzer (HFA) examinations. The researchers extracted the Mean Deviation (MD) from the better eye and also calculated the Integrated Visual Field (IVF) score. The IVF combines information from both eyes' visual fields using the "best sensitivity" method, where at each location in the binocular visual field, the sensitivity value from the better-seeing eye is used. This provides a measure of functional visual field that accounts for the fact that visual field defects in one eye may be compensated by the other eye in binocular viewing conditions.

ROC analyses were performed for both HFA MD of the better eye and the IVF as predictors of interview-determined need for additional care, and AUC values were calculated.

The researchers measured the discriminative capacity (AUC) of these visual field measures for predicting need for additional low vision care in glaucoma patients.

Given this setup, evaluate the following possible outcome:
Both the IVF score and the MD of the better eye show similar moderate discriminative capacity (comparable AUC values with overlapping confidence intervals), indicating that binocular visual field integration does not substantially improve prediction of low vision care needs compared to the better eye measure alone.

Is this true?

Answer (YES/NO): YES